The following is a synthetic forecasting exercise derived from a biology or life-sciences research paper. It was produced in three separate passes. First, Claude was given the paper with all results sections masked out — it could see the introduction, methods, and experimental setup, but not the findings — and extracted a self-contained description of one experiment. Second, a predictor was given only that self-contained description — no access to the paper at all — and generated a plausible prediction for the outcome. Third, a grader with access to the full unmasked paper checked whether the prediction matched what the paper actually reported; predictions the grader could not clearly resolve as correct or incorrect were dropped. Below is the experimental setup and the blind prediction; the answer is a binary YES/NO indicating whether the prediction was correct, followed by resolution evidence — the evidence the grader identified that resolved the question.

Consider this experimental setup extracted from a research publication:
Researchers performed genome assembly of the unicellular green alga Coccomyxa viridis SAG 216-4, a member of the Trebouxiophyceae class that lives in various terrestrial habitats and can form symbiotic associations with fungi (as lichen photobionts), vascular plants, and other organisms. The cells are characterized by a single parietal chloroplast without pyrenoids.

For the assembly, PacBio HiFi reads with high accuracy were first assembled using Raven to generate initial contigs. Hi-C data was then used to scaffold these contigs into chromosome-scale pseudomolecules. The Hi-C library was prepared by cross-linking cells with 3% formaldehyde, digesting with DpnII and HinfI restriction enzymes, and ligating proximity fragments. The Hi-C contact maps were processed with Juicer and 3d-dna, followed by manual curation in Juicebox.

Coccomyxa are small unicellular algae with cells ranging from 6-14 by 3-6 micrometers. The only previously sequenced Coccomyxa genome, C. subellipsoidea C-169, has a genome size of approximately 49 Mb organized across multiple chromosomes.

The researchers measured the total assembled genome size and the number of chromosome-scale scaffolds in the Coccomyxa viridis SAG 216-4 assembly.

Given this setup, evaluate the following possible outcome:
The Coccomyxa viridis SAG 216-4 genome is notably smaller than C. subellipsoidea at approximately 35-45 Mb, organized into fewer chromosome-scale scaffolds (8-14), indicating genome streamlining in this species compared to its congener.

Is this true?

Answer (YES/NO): NO